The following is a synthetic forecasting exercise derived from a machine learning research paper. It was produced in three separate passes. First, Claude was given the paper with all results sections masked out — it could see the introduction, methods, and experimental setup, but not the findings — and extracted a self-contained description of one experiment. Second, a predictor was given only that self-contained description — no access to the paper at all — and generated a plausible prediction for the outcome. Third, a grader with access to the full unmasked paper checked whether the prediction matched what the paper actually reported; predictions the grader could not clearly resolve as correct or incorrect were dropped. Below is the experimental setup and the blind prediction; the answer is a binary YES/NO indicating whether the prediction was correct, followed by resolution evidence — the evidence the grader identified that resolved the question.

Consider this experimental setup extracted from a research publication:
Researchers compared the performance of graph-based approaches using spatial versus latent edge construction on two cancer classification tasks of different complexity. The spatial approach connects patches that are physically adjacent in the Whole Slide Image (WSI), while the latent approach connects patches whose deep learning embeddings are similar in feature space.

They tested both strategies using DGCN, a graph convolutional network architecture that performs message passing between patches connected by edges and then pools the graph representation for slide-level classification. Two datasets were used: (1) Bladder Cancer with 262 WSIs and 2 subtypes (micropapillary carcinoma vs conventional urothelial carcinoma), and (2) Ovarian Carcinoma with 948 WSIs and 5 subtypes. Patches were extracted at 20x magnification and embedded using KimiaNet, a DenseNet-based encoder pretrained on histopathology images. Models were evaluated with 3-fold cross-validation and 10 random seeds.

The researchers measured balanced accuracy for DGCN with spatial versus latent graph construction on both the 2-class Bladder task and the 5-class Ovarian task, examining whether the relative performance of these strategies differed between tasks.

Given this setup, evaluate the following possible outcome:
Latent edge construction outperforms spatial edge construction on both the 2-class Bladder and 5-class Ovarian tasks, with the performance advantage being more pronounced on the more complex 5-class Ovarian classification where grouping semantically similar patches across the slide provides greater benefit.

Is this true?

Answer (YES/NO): NO